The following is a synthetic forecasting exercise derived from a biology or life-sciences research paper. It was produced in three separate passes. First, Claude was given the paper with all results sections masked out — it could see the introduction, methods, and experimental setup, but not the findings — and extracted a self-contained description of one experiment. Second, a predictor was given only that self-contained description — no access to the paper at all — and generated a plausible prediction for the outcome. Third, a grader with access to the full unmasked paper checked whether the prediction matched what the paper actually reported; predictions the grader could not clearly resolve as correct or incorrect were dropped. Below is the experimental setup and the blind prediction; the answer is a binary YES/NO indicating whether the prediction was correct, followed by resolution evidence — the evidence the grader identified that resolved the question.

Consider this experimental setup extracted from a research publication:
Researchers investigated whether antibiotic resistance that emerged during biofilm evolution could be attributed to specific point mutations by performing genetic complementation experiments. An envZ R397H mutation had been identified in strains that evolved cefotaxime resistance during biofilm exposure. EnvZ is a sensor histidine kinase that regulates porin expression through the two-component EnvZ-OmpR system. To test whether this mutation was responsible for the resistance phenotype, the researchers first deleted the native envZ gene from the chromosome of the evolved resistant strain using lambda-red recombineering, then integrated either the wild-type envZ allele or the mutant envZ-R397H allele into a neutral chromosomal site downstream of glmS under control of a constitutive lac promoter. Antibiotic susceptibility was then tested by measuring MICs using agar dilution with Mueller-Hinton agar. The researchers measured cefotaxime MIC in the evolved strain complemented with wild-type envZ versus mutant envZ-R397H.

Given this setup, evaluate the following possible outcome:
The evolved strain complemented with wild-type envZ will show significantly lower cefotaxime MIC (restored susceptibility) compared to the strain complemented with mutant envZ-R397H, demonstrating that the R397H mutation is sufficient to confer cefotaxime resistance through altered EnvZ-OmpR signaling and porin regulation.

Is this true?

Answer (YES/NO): NO